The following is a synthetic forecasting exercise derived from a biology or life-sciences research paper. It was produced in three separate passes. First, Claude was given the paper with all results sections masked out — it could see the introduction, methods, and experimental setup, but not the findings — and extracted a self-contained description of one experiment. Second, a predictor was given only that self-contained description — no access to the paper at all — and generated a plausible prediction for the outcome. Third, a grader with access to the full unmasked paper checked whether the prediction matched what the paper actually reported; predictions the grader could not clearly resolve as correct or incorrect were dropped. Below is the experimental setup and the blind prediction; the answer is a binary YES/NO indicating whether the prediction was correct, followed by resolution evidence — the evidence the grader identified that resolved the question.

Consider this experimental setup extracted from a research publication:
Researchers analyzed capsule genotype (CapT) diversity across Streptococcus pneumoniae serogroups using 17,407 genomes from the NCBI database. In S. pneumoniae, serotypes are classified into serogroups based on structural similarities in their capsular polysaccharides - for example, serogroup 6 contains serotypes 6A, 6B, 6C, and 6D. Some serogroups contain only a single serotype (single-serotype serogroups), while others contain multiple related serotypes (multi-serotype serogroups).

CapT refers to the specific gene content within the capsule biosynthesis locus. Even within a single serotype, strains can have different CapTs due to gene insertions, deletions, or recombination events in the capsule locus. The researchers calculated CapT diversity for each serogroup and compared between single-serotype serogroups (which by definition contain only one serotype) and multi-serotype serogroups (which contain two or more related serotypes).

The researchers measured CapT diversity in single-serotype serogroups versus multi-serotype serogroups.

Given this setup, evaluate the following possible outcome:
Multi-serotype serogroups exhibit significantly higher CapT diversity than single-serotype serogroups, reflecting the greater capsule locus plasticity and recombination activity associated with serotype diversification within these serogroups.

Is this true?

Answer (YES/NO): YES